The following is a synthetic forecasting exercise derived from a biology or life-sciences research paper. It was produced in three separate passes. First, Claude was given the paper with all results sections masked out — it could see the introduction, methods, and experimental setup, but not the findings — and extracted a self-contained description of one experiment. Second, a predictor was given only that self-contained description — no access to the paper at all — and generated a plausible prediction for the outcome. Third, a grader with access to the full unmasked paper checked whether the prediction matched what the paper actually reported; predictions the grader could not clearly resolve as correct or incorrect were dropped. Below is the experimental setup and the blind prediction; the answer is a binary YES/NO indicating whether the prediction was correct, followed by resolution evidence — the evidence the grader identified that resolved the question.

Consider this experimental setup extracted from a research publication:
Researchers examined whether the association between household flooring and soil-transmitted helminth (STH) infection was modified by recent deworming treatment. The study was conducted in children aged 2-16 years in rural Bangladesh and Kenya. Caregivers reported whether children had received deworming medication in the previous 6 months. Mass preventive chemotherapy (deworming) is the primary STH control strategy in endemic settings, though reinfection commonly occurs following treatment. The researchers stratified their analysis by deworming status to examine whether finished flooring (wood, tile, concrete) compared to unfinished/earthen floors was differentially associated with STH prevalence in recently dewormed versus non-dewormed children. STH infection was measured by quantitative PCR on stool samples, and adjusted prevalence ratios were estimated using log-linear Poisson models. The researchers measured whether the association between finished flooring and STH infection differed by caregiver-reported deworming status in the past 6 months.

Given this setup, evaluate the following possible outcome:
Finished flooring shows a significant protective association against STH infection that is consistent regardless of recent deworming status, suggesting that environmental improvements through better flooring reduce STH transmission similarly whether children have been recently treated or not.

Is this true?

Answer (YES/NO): YES